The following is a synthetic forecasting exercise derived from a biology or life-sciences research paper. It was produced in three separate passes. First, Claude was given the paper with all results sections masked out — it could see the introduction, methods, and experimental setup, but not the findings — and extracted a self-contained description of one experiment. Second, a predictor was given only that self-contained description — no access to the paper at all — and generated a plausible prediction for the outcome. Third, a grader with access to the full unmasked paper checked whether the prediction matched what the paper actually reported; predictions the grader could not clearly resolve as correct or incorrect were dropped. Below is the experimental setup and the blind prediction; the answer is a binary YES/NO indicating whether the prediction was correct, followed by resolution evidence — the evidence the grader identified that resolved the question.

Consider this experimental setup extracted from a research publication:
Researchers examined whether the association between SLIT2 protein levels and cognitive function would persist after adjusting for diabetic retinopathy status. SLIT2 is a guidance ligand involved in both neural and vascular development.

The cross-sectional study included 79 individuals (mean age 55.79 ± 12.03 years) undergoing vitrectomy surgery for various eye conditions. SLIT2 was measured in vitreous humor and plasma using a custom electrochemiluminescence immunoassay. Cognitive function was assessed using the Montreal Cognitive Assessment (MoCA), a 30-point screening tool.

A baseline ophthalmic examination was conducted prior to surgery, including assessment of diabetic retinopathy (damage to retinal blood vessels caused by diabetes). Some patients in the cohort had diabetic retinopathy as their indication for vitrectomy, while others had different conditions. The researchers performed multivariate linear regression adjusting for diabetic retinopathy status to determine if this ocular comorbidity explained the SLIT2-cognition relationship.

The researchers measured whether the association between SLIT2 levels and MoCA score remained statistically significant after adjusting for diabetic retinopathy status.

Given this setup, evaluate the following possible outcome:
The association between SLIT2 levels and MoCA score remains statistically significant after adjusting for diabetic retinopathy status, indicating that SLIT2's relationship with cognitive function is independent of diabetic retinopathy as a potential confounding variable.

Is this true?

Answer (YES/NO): YES